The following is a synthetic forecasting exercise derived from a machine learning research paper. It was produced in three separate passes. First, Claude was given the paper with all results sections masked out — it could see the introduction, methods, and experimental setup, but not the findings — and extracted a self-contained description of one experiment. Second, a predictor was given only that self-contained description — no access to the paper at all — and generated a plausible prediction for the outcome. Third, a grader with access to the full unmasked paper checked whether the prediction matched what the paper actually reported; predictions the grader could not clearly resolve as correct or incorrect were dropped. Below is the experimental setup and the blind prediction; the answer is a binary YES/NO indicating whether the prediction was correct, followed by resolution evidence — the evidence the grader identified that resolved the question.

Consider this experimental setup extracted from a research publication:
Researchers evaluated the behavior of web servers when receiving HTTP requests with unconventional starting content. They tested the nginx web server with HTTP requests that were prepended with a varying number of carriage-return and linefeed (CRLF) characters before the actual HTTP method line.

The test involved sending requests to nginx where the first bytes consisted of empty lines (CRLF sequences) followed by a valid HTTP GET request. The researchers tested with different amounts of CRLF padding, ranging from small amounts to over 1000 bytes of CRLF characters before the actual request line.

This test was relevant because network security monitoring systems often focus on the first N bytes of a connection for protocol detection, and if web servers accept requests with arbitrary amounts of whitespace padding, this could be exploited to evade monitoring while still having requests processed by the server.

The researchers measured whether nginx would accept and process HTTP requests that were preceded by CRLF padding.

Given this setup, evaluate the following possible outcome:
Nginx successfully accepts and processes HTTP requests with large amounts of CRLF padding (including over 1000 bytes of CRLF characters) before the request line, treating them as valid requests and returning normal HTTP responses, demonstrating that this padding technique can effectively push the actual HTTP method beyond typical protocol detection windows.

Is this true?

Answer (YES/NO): YES